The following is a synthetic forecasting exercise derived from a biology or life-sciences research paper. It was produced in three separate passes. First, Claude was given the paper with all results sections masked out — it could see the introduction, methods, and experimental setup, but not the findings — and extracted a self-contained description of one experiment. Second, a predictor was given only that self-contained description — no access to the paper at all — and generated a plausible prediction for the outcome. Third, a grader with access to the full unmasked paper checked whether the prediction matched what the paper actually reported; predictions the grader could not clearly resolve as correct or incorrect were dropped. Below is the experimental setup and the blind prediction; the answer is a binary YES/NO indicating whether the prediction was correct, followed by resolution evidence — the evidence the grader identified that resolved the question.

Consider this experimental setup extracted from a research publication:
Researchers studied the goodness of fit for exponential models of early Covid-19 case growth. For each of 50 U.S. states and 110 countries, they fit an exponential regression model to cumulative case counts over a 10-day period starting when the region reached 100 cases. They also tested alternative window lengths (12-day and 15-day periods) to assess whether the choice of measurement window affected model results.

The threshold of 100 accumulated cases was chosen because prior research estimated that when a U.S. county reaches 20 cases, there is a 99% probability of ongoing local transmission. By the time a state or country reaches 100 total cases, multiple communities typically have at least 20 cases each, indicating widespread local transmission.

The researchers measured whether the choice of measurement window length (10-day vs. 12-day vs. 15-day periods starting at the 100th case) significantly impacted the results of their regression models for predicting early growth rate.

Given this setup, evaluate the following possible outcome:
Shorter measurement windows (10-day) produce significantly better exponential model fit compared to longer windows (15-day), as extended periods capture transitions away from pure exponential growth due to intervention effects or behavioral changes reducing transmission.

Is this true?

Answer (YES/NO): NO